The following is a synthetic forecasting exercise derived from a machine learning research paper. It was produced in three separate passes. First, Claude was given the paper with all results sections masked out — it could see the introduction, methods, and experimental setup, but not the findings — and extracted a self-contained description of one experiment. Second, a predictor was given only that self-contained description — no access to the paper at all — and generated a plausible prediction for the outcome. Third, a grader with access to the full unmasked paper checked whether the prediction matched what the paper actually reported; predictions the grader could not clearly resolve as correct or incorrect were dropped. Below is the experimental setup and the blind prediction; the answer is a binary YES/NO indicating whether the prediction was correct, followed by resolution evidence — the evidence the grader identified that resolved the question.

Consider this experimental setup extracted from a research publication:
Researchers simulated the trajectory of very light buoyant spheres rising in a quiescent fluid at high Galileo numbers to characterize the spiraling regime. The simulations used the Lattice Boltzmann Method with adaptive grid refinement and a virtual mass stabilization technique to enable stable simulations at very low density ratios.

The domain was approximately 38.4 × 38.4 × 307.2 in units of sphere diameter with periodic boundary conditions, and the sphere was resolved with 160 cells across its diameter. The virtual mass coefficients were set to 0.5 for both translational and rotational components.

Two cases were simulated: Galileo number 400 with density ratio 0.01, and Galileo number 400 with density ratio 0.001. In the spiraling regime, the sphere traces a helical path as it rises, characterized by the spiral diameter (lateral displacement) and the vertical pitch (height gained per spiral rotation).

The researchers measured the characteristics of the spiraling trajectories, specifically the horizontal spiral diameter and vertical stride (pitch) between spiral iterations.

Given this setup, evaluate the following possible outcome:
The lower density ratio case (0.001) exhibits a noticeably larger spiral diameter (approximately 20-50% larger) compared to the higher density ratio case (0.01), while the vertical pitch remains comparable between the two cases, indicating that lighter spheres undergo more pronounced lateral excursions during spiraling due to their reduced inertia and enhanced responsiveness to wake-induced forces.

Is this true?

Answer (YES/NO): NO